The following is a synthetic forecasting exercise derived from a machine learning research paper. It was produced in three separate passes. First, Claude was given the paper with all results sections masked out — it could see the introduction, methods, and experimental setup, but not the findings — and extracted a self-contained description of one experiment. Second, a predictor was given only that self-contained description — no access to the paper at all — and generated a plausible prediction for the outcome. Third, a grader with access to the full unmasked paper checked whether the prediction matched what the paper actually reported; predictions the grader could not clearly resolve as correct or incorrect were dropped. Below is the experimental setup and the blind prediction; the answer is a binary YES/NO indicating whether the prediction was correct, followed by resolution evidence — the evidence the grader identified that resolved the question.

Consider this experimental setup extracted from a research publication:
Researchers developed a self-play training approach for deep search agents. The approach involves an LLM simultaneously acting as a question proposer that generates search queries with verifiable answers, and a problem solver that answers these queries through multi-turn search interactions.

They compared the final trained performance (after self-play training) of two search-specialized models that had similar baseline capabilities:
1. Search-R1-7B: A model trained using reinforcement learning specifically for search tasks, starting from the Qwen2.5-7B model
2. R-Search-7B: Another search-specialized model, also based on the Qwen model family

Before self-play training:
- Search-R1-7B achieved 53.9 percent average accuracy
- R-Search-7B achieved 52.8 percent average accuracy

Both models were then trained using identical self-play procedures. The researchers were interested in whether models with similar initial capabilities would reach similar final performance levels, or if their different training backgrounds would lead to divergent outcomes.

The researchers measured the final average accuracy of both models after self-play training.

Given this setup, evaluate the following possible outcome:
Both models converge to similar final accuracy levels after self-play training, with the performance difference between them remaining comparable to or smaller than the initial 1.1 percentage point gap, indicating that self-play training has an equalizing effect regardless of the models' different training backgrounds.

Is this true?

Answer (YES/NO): NO